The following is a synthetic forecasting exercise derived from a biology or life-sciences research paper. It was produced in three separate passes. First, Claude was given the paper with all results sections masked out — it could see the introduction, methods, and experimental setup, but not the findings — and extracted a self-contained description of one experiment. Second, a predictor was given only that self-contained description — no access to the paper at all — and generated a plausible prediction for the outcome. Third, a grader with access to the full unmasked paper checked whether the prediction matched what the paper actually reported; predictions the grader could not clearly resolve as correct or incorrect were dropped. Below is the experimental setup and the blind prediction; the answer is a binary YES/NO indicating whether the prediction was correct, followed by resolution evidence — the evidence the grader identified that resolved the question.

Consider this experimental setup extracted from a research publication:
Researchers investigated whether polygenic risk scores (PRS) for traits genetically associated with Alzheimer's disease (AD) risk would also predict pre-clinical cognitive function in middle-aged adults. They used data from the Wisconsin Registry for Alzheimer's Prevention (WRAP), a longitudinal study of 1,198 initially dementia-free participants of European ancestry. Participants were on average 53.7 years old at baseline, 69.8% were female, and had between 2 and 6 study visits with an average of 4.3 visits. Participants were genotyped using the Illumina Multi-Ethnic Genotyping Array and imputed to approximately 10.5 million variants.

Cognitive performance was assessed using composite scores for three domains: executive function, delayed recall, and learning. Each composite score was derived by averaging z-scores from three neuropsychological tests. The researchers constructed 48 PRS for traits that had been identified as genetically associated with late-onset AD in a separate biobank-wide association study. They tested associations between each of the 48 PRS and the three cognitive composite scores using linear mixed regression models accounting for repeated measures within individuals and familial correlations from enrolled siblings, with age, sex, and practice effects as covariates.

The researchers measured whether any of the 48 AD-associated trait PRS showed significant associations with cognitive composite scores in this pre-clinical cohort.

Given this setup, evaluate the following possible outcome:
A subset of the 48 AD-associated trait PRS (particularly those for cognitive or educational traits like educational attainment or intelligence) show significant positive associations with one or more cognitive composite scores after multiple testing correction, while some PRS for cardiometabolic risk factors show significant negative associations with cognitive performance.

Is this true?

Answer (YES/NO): NO